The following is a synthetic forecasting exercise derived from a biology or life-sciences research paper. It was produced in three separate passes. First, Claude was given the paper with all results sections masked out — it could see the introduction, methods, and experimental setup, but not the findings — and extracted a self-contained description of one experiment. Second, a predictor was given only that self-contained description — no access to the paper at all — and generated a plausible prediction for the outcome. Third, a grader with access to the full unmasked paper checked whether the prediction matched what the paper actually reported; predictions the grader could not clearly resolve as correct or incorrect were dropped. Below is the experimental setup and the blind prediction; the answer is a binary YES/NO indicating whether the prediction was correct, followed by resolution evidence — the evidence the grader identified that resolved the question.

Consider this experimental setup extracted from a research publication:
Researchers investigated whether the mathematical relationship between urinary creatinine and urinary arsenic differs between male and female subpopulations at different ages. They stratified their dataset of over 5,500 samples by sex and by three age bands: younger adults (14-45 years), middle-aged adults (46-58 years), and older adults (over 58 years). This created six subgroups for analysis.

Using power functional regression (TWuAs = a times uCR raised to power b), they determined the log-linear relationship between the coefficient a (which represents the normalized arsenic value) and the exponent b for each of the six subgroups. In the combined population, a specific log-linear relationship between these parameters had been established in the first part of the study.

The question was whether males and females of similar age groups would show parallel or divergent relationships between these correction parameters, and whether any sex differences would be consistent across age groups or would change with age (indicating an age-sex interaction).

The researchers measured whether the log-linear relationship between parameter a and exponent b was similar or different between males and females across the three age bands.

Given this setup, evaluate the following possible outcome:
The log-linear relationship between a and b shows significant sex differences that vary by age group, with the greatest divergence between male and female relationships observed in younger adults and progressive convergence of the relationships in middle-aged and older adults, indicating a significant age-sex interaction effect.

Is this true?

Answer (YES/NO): NO